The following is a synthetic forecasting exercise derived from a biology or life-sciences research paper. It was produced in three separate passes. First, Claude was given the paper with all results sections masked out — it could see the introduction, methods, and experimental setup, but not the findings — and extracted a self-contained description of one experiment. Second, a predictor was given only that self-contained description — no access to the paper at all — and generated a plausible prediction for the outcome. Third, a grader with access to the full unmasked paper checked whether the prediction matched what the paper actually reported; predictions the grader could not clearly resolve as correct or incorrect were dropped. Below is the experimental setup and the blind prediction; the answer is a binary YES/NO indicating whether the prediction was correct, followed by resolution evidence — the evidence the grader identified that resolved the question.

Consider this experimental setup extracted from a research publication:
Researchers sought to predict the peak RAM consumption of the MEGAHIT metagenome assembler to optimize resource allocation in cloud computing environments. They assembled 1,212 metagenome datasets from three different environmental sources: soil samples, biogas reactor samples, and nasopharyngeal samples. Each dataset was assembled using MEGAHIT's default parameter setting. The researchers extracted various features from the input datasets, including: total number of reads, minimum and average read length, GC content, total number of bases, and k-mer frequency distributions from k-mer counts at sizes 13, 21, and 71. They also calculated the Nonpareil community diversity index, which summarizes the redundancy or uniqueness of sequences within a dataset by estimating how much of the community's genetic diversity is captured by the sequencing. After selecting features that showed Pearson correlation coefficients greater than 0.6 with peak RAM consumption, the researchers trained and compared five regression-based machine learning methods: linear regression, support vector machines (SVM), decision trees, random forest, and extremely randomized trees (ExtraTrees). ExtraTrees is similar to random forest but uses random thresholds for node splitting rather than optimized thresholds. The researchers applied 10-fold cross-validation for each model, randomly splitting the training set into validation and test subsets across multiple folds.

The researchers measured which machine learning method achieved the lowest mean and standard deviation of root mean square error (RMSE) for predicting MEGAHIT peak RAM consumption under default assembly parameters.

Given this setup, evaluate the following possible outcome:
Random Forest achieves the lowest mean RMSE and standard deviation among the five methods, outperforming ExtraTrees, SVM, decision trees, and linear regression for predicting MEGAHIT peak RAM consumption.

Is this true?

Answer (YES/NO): NO